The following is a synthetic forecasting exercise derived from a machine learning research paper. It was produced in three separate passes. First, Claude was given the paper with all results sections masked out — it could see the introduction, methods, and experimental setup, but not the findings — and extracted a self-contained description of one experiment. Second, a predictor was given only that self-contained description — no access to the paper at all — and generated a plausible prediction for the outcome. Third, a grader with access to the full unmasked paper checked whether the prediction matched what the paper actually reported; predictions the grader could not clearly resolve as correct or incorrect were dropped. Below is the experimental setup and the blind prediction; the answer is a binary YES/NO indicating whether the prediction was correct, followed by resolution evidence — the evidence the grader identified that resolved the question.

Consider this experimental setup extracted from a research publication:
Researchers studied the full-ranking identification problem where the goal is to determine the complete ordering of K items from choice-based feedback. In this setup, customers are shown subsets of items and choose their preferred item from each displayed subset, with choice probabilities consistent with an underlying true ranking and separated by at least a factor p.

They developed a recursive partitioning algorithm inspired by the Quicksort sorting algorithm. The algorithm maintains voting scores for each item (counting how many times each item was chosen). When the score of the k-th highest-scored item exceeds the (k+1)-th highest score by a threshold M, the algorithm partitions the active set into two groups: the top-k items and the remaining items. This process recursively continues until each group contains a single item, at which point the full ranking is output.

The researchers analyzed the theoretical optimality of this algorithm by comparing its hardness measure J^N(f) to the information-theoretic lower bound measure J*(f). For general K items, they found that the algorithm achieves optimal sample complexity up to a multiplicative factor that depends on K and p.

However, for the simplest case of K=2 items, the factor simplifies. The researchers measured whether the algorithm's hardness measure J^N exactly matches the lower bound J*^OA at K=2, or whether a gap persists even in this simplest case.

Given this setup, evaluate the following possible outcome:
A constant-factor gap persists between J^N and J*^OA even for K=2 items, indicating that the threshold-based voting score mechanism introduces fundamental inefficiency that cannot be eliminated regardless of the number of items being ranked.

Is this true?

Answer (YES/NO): NO